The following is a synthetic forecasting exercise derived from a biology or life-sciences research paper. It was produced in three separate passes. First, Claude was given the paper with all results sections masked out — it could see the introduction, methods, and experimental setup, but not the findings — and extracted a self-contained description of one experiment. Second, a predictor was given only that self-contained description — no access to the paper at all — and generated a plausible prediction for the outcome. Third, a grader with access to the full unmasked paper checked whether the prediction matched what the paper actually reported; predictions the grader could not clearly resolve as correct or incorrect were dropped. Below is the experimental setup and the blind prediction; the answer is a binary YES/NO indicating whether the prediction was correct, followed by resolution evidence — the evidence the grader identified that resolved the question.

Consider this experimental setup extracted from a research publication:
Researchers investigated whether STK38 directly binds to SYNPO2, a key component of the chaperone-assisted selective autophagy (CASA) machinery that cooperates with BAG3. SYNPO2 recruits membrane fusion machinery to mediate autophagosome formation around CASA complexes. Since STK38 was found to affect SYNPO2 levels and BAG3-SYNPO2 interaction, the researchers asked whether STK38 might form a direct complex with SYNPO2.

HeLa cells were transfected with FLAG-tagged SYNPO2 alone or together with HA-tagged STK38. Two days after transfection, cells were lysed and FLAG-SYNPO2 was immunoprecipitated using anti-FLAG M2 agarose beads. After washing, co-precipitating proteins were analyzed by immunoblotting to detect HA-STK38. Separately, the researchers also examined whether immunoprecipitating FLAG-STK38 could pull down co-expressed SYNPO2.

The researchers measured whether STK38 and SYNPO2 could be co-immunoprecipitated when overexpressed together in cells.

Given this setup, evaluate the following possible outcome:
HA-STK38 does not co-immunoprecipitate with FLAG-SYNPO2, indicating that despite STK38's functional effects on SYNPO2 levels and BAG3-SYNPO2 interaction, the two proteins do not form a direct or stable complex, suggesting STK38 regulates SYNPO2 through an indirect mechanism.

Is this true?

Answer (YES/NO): YES